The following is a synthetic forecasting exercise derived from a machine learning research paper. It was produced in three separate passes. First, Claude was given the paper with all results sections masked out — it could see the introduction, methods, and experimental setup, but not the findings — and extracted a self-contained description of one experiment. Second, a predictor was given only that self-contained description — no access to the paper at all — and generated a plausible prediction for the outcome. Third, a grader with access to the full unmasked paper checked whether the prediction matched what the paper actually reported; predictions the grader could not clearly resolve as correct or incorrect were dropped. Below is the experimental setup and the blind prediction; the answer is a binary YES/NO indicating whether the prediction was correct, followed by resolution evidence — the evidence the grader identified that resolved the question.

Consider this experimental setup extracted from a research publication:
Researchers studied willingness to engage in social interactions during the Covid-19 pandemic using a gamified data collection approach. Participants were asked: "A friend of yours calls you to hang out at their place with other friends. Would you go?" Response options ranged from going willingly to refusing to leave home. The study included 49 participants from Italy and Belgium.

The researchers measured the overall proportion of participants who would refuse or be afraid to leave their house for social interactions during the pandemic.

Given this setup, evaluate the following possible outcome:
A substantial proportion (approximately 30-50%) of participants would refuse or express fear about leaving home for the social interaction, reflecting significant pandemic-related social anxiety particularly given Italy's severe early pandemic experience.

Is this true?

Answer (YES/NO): NO